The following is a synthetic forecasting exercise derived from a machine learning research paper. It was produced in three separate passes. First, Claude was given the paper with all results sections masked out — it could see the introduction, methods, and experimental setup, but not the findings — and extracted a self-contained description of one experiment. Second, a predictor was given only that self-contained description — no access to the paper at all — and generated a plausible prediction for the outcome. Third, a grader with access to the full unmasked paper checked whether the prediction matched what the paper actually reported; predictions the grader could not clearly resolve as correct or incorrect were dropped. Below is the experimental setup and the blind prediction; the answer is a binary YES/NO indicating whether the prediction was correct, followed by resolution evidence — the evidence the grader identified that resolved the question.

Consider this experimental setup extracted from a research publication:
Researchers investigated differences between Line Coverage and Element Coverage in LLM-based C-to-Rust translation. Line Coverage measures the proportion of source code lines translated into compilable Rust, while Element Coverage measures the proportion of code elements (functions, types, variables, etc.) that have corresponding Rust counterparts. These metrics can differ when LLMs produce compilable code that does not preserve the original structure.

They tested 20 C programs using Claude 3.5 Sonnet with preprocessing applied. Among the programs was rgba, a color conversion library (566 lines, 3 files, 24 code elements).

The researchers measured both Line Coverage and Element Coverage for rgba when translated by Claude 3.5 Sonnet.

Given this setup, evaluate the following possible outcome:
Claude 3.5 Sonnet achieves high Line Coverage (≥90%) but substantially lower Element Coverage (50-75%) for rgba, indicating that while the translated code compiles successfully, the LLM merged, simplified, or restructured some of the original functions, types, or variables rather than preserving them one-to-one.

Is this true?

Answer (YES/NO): NO